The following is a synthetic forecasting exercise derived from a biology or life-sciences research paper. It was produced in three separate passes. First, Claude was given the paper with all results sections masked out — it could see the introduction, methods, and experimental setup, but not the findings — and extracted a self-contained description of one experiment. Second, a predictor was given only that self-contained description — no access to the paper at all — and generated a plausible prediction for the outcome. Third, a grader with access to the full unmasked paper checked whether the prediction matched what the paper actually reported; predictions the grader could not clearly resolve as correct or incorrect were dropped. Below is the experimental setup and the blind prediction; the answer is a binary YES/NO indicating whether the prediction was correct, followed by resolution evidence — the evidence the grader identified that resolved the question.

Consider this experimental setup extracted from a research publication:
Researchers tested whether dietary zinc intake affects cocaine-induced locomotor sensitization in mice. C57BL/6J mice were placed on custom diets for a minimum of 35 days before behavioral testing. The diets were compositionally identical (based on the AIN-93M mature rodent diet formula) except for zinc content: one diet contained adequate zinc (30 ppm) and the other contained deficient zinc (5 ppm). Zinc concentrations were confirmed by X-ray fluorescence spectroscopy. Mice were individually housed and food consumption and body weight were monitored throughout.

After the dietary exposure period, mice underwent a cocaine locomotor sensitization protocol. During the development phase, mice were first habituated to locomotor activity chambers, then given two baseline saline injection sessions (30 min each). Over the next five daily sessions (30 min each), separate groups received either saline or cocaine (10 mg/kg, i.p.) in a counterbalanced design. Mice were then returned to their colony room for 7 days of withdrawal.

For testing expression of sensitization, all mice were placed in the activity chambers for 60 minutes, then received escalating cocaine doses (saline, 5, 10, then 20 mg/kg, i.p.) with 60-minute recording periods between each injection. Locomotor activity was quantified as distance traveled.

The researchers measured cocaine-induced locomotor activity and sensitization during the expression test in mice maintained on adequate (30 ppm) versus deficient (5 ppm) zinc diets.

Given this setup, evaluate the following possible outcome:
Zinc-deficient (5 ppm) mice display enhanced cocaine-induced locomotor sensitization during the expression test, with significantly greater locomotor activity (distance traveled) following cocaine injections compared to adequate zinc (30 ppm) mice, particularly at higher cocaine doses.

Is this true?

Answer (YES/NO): NO